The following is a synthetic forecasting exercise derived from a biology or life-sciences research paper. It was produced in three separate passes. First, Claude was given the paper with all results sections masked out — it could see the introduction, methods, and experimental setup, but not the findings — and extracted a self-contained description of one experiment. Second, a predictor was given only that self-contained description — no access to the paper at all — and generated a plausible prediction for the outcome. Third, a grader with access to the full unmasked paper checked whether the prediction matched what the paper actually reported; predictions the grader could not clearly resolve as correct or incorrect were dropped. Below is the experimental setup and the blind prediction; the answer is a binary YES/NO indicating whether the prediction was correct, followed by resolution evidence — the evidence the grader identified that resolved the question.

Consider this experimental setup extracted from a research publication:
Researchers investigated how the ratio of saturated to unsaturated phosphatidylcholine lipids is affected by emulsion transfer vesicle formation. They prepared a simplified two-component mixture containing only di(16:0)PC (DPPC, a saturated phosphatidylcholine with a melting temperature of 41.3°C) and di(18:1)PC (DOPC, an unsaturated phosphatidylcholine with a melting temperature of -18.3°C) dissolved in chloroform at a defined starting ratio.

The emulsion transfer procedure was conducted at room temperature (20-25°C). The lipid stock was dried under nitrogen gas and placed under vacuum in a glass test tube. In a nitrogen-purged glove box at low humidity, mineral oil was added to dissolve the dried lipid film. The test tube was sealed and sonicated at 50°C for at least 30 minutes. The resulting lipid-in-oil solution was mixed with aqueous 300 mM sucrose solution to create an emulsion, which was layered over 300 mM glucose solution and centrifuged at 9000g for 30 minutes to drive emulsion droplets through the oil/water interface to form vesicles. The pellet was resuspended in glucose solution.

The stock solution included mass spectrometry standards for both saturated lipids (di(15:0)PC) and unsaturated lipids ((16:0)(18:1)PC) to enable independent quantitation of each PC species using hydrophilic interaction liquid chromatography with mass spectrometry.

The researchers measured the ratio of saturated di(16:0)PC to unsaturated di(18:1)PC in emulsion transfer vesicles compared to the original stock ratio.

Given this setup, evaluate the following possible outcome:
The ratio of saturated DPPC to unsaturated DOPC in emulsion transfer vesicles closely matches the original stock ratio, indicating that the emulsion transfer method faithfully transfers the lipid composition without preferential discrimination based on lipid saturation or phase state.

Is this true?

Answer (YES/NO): NO